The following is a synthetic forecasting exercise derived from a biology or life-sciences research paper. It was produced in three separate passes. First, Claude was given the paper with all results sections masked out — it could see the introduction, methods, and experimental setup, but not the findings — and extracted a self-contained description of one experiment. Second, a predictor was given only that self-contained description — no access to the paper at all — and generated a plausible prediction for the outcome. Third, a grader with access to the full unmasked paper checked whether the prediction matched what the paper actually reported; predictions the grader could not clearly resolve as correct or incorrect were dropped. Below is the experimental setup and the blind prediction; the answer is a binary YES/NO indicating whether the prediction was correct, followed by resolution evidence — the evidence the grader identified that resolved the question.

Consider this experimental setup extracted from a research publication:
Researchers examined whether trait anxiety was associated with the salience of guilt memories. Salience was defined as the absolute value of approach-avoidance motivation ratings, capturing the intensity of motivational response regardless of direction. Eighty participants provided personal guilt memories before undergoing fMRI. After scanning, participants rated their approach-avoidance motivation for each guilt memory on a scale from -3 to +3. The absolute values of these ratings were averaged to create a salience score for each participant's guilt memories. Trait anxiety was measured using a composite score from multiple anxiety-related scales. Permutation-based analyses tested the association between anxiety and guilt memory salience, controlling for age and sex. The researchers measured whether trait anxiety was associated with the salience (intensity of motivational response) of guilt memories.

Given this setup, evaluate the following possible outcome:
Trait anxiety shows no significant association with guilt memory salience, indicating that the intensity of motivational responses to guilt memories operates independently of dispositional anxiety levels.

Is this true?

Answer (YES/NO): YES